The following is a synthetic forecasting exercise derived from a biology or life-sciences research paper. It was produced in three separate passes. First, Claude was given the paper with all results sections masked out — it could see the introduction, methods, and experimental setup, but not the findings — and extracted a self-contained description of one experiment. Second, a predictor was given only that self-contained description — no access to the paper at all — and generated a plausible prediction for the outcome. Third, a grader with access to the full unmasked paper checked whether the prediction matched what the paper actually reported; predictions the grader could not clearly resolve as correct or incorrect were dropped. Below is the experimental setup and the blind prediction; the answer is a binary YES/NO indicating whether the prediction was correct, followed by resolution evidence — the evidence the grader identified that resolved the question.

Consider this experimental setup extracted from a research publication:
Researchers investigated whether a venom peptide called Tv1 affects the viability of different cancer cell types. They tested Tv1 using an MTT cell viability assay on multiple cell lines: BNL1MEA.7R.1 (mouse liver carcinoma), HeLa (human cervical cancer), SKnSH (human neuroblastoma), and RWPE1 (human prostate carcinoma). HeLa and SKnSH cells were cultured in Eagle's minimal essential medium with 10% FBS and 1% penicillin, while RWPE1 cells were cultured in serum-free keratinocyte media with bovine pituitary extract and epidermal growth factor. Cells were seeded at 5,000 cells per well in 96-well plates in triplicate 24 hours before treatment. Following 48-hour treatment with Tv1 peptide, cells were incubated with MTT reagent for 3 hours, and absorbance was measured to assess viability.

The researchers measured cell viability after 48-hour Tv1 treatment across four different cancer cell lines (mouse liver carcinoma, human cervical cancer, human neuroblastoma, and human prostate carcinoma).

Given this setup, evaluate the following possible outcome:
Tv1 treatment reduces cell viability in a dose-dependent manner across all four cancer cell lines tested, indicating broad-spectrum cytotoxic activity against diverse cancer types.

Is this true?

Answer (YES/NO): NO